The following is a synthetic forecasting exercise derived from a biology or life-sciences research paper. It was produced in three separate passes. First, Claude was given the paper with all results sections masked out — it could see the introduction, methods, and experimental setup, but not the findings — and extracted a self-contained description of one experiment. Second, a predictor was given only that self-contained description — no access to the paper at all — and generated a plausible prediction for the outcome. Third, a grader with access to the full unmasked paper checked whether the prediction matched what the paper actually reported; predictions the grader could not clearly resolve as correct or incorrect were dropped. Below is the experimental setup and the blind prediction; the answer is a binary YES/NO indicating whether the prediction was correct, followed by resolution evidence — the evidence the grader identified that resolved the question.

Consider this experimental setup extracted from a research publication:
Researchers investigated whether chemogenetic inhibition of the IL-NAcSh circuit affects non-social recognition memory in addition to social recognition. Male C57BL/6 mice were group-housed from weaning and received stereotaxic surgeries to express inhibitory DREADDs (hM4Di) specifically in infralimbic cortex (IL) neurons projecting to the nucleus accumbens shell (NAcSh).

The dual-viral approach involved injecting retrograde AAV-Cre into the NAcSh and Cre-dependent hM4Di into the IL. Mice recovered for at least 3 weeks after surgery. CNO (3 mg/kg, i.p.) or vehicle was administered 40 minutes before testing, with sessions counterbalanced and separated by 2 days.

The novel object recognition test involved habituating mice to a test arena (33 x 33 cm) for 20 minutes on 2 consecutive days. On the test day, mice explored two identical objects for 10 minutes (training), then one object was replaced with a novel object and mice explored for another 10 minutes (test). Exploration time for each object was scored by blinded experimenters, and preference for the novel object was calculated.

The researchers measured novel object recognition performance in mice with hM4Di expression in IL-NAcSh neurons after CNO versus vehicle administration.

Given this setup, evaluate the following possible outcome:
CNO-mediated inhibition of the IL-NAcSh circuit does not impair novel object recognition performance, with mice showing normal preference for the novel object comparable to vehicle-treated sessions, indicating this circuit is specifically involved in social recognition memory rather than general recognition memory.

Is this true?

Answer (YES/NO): YES